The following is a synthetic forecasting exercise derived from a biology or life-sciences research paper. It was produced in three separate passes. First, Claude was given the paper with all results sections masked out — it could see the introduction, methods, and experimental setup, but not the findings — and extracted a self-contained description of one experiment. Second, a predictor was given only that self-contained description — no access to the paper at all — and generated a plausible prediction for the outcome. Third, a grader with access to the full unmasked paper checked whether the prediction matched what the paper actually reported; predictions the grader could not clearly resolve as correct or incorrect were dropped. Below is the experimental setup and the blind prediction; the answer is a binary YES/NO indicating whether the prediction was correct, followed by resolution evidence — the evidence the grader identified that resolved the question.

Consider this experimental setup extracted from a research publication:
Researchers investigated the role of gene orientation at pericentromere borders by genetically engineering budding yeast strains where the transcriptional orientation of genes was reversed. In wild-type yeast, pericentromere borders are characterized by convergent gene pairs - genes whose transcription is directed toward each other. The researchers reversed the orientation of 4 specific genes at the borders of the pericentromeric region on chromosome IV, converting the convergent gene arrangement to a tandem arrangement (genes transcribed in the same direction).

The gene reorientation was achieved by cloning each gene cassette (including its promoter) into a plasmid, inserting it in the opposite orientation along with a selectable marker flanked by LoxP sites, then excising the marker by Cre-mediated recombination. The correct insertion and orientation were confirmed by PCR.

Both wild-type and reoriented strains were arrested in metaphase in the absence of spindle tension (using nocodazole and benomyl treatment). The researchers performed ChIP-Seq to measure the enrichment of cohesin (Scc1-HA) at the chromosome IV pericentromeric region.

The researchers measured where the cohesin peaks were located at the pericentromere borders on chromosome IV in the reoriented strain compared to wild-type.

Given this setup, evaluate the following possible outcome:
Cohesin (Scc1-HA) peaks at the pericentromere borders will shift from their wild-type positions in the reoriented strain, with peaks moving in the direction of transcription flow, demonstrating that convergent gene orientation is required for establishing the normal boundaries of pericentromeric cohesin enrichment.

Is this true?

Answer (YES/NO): YES